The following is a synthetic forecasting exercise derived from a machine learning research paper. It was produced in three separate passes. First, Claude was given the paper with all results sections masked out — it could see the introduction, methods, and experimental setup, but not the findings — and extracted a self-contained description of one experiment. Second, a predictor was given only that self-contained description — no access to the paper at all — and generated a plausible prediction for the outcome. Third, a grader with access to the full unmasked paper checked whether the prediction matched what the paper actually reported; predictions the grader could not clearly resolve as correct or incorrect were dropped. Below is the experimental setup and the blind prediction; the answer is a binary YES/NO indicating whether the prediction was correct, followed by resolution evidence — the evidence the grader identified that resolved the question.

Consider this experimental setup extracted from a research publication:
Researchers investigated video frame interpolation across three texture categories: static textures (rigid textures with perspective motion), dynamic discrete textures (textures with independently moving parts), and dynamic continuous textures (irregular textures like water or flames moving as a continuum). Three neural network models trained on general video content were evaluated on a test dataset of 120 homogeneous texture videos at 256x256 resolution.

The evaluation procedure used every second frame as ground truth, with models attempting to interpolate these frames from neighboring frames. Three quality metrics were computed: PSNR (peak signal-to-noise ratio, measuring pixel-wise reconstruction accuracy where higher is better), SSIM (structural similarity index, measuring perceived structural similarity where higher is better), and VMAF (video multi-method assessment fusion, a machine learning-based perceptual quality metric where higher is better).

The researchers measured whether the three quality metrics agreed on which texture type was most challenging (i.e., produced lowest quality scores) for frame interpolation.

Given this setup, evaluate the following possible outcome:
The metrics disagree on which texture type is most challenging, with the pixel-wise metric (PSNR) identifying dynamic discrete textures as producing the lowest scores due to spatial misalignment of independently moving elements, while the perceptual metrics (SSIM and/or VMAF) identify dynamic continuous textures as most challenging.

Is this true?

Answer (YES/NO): NO